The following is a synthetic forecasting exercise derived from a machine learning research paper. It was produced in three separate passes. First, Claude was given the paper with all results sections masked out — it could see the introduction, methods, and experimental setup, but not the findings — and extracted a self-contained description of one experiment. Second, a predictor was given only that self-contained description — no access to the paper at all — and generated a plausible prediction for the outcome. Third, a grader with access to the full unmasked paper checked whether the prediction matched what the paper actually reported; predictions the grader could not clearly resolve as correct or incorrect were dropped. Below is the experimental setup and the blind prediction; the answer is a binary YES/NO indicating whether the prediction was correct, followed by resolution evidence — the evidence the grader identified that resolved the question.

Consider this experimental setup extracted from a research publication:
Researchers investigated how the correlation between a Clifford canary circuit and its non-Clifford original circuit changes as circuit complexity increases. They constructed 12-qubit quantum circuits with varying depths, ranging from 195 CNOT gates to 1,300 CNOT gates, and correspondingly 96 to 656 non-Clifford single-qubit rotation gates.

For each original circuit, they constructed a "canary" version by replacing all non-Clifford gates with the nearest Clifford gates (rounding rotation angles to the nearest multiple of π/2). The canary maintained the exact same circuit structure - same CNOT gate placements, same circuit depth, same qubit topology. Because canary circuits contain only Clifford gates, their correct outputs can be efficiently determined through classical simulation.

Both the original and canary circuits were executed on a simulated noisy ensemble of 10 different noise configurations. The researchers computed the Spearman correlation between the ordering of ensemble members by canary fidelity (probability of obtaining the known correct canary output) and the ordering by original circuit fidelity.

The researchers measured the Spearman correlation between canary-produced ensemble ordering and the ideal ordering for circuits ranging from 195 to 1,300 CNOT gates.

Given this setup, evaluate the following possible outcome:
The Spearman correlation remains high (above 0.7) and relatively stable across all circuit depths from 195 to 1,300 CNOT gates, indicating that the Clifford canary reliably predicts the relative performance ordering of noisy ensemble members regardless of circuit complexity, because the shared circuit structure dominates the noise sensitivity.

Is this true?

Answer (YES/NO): YES